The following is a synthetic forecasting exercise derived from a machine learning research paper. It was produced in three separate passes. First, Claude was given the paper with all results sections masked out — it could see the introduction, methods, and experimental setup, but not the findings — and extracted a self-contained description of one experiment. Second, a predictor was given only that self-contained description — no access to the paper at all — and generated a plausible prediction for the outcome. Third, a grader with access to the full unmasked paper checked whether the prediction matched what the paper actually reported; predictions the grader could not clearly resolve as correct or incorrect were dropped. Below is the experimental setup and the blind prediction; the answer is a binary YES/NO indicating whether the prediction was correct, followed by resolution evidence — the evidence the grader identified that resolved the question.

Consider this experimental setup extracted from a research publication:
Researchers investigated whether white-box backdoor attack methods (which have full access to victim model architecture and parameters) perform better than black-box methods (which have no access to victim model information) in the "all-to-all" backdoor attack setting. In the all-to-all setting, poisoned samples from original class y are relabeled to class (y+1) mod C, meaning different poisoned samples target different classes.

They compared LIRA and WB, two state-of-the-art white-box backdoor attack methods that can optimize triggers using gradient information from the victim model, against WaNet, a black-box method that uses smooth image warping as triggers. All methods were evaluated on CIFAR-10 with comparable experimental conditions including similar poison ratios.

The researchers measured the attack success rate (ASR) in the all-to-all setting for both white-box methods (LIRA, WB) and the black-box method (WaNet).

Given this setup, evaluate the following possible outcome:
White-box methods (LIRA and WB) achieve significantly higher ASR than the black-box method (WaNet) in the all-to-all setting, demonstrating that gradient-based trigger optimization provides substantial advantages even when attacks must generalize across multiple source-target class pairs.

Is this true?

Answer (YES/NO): NO